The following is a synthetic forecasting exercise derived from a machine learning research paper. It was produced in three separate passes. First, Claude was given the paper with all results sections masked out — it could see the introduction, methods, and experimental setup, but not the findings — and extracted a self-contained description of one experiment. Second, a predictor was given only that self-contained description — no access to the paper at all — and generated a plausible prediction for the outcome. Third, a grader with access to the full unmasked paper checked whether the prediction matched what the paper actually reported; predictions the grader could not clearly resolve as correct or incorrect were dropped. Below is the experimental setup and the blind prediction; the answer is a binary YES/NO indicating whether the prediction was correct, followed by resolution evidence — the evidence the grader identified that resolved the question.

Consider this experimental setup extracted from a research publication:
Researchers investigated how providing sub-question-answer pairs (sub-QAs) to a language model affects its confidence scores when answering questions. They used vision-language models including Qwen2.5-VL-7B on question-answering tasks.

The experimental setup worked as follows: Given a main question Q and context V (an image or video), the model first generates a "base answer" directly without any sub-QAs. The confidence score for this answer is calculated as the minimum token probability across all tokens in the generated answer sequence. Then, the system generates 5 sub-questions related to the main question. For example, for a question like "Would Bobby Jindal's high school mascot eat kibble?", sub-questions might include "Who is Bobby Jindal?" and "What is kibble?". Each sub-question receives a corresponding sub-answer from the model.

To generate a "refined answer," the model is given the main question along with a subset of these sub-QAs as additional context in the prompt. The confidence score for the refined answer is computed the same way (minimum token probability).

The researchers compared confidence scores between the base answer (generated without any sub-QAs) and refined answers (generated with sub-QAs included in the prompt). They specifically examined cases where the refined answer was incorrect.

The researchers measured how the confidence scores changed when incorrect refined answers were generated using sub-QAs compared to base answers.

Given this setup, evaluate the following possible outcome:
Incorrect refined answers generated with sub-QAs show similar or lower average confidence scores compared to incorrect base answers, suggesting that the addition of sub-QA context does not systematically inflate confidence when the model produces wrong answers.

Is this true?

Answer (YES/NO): NO